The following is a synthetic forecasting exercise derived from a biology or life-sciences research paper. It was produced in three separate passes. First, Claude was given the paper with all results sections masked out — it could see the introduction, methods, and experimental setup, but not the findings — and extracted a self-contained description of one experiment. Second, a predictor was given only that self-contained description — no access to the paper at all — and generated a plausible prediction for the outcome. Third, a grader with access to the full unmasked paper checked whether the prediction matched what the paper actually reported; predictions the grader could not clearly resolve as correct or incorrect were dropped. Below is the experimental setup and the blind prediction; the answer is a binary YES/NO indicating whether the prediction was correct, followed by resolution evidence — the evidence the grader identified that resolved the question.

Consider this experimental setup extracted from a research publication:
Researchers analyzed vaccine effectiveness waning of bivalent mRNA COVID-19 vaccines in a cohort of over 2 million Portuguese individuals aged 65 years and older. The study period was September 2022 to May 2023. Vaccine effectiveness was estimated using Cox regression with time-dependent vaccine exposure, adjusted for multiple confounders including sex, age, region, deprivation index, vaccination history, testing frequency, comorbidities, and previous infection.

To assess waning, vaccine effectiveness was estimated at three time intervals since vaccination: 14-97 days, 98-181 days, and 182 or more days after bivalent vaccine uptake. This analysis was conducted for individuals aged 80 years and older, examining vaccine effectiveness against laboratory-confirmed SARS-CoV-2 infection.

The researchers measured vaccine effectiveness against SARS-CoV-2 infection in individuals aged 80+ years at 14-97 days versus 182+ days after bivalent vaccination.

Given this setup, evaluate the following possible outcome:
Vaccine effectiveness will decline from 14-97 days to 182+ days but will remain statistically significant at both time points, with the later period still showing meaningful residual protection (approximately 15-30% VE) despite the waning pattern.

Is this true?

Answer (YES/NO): NO